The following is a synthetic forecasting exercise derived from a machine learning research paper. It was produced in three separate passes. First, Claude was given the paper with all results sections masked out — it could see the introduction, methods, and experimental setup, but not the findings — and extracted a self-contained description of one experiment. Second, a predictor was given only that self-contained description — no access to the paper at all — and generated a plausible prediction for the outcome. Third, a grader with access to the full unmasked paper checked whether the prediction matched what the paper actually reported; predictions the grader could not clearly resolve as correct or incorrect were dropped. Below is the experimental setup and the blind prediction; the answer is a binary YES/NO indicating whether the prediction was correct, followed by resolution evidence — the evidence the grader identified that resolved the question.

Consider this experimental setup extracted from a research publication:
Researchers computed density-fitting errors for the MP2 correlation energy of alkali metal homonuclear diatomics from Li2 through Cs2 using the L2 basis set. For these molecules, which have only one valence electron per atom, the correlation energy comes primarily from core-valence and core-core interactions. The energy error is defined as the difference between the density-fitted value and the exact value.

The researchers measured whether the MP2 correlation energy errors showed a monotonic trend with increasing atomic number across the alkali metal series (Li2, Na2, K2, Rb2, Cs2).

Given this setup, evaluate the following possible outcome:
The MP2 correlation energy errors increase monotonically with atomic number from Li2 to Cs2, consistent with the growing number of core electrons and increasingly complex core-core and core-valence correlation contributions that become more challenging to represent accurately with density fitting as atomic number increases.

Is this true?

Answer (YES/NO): NO